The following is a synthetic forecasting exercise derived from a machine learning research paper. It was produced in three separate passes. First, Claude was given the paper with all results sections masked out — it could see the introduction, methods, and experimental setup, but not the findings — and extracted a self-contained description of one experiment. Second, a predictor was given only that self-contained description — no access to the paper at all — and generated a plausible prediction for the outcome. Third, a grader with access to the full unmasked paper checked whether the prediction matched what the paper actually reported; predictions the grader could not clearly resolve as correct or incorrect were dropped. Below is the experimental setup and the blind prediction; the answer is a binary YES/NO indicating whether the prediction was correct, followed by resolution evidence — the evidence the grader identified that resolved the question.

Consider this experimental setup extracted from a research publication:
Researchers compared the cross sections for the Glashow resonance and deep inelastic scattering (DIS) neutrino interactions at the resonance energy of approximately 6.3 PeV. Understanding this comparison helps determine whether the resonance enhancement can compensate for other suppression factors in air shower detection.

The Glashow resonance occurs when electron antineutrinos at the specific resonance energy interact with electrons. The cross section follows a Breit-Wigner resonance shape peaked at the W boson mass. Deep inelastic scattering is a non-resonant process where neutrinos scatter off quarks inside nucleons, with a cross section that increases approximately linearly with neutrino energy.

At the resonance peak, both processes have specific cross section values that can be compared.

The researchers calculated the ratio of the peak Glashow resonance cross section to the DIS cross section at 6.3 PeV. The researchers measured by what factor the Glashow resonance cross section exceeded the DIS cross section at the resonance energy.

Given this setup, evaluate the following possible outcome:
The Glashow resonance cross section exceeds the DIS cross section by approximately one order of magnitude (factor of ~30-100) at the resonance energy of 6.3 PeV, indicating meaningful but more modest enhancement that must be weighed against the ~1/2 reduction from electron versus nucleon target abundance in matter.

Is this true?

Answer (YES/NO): NO